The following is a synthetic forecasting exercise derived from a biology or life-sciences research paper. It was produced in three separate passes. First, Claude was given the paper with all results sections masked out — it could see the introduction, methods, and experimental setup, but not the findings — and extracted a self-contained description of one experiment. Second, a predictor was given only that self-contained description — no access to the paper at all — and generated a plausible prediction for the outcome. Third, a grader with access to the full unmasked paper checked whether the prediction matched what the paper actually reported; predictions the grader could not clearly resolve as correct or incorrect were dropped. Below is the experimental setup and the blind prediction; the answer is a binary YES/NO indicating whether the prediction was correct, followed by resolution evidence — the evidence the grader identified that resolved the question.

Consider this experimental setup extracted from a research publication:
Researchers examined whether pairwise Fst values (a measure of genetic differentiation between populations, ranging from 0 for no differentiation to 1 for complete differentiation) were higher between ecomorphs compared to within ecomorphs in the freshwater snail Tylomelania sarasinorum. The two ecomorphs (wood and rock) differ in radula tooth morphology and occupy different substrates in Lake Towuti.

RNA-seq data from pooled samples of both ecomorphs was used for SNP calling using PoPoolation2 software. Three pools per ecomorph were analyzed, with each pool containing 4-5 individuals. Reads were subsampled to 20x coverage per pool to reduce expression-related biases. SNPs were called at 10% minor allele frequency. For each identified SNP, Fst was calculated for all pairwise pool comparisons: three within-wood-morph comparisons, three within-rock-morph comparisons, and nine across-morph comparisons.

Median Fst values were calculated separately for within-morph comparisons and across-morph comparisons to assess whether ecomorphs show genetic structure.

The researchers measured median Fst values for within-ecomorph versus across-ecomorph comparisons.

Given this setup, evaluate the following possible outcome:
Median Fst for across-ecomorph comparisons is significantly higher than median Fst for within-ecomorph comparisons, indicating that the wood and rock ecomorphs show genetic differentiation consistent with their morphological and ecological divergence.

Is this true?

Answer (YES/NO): YES